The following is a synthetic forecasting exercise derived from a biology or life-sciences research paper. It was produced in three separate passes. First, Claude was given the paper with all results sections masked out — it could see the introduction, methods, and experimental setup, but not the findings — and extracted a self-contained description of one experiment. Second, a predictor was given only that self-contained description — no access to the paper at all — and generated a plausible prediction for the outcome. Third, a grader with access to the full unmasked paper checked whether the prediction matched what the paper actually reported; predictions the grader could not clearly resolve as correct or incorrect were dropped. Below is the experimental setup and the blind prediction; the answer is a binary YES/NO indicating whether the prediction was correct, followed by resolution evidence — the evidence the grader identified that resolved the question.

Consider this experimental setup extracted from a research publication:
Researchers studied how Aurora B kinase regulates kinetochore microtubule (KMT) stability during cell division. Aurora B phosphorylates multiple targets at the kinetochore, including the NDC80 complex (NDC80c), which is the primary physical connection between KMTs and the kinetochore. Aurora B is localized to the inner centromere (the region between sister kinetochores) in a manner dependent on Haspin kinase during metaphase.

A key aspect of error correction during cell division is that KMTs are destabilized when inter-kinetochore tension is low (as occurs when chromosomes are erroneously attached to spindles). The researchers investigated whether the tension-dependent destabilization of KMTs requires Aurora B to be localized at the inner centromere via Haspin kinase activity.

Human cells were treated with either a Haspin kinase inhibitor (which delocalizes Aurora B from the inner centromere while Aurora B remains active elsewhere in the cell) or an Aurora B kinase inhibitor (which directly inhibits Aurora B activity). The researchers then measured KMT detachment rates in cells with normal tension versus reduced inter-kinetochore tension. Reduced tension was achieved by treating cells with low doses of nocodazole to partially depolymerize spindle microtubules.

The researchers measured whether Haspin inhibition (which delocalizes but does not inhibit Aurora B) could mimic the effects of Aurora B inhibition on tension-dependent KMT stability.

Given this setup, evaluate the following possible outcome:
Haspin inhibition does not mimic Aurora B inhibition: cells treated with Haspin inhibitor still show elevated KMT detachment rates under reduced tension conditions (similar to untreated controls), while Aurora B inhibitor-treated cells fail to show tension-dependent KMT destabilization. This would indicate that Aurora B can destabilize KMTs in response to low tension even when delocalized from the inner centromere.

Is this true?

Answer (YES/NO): NO